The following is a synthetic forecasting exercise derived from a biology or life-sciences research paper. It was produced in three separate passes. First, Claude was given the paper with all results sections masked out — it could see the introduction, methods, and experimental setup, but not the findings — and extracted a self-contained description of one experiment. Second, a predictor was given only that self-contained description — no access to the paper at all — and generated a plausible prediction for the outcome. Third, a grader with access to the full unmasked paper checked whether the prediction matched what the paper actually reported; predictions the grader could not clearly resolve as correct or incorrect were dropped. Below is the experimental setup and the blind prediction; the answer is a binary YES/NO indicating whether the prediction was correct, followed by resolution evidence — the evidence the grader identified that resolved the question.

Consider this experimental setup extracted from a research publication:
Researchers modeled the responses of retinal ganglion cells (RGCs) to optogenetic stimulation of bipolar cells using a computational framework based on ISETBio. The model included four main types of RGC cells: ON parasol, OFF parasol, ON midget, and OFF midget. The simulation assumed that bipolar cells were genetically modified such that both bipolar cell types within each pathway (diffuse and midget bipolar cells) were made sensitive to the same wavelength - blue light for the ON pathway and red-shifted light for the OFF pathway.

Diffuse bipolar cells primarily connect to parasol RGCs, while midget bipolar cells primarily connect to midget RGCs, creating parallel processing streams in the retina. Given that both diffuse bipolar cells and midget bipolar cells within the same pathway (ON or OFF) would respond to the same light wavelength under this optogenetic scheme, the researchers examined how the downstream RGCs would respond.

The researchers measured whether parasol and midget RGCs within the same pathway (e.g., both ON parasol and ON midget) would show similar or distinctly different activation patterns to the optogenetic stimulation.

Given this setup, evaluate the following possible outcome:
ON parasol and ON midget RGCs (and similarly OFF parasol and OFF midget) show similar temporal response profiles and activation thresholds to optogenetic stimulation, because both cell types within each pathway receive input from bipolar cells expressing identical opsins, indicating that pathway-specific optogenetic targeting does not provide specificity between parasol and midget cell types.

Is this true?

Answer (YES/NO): YES